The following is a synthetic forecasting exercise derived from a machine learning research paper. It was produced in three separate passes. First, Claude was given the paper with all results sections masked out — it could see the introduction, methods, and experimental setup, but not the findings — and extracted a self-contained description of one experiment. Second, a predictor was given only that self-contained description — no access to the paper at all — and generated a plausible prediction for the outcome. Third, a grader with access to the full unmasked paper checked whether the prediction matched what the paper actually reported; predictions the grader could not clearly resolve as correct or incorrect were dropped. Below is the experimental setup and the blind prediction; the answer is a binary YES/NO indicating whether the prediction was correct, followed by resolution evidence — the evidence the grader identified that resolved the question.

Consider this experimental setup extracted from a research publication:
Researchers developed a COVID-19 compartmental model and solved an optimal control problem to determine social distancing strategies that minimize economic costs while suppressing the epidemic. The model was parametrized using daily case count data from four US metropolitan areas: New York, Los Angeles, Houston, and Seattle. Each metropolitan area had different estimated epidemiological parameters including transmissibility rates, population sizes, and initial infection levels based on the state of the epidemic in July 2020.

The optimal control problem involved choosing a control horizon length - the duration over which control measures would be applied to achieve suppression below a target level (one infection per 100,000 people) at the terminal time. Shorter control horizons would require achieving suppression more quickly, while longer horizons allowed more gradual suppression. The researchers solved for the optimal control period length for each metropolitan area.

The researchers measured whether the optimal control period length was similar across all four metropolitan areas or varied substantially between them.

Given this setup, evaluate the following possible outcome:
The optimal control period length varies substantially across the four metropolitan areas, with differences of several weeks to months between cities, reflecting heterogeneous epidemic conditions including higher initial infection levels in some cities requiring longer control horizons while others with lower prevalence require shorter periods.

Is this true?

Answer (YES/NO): YES